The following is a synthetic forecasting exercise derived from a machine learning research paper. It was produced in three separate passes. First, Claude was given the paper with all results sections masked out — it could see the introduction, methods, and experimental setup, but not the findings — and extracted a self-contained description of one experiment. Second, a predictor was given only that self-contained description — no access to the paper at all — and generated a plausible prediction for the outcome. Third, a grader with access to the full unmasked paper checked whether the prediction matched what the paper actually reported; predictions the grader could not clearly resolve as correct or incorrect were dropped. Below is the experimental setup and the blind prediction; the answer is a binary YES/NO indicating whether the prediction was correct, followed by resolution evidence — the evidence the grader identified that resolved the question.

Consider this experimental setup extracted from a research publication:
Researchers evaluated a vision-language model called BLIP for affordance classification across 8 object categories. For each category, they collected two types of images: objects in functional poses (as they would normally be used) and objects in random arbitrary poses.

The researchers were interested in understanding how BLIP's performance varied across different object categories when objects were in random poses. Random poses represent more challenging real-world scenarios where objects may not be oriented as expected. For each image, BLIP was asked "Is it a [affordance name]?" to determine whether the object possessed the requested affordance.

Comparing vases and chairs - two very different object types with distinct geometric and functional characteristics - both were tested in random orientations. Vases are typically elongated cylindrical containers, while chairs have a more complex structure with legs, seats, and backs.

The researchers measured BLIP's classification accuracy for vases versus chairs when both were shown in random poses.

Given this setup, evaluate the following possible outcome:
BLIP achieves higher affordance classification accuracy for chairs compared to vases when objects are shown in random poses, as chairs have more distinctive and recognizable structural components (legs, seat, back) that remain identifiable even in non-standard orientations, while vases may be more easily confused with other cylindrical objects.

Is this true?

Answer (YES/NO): YES